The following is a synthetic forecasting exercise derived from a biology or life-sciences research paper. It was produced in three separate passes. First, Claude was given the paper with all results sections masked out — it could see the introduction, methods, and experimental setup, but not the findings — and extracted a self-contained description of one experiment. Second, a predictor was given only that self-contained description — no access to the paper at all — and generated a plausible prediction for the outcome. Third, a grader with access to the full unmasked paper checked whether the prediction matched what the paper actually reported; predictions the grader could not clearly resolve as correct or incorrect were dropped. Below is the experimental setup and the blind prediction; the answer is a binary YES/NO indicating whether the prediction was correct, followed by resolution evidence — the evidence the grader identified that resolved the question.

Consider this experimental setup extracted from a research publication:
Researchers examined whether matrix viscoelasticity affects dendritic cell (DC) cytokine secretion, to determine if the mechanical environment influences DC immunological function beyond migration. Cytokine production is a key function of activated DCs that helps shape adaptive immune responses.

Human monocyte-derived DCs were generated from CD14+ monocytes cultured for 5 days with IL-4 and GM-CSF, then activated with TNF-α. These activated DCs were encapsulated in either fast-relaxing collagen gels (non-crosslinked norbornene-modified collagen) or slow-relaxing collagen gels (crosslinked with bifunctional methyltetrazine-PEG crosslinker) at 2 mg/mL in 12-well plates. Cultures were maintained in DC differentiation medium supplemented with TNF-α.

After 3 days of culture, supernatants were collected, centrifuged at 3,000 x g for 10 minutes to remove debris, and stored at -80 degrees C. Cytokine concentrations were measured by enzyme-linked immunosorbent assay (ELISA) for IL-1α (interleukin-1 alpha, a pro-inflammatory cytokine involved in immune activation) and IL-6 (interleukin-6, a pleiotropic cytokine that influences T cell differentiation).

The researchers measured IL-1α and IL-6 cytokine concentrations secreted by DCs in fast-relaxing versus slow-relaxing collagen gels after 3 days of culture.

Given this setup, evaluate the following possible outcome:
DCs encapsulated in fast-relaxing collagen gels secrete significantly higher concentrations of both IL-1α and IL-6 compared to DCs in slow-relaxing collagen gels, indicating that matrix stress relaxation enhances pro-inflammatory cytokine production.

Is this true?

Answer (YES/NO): NO